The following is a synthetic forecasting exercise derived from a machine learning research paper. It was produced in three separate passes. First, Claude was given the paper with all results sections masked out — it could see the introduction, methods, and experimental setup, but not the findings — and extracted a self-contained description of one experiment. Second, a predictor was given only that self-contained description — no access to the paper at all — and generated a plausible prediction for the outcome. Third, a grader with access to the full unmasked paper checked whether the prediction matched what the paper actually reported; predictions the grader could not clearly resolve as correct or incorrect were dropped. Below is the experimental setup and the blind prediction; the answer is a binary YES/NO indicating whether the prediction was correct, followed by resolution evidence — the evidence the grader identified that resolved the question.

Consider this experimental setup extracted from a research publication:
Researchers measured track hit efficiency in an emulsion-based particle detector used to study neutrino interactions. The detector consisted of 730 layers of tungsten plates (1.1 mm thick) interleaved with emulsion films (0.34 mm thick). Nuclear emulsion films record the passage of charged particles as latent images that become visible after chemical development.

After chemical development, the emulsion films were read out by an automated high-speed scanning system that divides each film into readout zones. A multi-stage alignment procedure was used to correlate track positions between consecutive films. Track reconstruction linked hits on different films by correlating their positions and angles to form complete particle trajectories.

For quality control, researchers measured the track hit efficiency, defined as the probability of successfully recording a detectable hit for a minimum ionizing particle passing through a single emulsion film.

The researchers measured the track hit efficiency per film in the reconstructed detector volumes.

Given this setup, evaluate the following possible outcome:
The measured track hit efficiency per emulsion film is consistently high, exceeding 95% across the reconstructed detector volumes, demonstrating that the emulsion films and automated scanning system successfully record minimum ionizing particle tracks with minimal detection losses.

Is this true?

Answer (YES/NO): NO